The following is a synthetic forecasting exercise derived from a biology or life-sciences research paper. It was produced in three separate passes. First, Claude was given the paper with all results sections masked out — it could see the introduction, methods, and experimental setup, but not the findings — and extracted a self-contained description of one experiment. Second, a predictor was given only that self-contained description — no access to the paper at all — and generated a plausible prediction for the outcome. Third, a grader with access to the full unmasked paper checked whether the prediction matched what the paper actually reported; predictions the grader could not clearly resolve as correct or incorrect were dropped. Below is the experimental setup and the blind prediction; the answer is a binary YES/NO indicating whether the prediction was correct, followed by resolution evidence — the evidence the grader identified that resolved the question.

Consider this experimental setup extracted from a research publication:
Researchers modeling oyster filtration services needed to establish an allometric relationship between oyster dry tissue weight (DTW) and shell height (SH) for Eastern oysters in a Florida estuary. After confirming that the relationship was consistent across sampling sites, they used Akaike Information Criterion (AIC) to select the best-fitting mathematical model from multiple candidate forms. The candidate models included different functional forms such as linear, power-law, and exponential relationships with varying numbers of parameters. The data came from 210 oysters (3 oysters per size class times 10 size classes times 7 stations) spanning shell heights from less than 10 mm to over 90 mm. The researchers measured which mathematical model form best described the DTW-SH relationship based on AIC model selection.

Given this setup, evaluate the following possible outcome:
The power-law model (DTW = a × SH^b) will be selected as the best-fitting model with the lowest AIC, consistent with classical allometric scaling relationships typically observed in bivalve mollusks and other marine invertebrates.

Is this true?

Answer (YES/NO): NO